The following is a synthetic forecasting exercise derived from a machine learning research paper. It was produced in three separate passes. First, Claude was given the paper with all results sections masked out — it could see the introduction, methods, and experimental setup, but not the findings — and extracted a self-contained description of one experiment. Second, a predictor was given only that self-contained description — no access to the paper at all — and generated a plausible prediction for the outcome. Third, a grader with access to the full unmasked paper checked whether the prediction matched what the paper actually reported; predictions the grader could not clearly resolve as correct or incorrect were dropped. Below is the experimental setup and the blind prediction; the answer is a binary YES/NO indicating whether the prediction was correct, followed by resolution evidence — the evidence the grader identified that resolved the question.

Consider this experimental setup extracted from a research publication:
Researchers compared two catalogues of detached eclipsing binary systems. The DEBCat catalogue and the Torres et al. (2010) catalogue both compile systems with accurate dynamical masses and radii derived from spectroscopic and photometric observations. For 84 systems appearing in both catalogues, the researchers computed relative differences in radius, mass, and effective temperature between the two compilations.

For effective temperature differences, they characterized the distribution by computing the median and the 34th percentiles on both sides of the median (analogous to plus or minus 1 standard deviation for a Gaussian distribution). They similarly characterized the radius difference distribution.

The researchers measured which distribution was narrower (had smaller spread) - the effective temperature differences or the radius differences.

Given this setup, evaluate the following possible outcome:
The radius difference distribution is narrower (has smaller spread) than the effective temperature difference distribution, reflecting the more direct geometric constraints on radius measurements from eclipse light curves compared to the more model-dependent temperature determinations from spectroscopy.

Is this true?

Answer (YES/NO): NO